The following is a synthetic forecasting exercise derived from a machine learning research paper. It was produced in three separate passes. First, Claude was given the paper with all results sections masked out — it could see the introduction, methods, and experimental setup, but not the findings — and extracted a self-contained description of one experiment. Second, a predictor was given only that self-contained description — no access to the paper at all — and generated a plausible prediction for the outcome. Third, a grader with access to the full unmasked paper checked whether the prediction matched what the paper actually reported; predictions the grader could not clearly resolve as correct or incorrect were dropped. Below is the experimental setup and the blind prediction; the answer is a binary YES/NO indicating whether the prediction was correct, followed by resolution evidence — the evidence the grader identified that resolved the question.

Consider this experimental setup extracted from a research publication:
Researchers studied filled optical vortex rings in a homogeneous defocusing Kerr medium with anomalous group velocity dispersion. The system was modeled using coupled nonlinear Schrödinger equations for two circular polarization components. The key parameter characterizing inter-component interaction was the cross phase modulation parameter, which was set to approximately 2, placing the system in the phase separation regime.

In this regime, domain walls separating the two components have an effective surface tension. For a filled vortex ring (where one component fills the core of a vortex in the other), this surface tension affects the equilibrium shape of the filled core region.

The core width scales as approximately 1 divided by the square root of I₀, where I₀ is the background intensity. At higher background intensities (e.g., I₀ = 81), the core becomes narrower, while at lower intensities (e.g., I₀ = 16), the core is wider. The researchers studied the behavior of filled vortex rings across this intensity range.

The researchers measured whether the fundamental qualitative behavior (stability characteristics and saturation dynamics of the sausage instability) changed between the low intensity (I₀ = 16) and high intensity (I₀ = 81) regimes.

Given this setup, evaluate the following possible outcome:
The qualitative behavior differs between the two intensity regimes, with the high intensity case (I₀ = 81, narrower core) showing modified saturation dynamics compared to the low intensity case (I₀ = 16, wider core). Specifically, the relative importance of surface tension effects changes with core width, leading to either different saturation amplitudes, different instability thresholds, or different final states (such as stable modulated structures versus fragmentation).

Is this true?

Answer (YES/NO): YES